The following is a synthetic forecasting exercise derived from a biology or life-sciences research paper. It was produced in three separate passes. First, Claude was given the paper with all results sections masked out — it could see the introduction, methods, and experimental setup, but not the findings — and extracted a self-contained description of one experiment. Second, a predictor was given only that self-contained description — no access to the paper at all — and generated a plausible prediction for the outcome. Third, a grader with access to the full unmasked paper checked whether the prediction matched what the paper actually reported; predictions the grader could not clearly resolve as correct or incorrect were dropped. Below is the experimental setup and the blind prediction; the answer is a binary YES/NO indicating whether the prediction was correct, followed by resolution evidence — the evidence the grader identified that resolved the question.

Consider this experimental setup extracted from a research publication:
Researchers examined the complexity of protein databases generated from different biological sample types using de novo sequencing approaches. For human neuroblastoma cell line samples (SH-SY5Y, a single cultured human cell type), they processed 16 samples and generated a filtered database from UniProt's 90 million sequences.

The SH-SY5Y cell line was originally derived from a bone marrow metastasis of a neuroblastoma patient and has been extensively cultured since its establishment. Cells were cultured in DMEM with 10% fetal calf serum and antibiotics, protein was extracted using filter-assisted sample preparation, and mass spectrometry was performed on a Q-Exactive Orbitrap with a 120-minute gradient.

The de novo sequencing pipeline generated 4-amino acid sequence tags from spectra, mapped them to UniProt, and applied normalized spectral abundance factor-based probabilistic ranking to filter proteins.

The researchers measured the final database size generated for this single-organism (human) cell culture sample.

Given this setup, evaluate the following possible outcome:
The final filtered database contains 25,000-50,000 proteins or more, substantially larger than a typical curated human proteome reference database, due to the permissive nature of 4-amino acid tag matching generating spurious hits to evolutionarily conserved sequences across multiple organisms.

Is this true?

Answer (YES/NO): YES